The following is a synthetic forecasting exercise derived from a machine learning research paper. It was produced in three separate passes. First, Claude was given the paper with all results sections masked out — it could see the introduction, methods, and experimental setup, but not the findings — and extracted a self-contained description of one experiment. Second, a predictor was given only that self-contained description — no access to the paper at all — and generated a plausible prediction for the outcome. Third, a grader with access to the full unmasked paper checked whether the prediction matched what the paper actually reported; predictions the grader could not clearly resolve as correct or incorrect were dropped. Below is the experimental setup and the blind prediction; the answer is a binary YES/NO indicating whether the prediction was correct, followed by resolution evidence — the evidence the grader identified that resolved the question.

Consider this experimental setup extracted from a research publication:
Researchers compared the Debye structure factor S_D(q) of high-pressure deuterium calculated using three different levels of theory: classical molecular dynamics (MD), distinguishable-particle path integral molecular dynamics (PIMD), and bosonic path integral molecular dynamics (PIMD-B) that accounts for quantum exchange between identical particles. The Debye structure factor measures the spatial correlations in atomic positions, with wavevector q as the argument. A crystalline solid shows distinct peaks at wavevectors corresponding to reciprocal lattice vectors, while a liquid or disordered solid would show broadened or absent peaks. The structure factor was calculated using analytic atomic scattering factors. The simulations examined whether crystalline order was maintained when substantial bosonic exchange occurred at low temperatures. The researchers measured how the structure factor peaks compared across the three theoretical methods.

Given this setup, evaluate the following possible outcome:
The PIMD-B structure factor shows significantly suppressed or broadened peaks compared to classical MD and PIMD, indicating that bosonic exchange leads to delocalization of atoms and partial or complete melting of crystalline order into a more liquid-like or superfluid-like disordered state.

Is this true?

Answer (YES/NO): NO